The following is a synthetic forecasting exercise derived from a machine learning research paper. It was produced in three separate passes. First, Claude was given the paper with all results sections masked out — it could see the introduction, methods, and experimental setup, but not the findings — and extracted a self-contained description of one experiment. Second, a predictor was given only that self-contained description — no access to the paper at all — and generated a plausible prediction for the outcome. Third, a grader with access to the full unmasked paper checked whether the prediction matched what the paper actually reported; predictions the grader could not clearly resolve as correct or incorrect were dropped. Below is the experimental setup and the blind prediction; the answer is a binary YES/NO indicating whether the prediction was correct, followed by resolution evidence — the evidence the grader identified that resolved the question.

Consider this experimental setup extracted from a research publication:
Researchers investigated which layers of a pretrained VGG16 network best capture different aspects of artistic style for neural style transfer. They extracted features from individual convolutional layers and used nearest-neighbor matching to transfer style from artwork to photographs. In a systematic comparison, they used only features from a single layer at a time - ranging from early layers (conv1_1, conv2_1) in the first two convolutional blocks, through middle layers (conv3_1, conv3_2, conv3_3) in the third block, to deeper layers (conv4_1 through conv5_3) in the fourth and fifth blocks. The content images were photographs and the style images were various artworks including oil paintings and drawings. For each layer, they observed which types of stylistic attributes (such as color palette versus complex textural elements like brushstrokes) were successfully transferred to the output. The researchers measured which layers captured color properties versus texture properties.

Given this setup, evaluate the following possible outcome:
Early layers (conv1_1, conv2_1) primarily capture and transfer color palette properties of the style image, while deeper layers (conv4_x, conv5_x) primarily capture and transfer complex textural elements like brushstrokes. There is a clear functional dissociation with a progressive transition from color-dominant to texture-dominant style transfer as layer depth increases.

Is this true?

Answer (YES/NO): NO